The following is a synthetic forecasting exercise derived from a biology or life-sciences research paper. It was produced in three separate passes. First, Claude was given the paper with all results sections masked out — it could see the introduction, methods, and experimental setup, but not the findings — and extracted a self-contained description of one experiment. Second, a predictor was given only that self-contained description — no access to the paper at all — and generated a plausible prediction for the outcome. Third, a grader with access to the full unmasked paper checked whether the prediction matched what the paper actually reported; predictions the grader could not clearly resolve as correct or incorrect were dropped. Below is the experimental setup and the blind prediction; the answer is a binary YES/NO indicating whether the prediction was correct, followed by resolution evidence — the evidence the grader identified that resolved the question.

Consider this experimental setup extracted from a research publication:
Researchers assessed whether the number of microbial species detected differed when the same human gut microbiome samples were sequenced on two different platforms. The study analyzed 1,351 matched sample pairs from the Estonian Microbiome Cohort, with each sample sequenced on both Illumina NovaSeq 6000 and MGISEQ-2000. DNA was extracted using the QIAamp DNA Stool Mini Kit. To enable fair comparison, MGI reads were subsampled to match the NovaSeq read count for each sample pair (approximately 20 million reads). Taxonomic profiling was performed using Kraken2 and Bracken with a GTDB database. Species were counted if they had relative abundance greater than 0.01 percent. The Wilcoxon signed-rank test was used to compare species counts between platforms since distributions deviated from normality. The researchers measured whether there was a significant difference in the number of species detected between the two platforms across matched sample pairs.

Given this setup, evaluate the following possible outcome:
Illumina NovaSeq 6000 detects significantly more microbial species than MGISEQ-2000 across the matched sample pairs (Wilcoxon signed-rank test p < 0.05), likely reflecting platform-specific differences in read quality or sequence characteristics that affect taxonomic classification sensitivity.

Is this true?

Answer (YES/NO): NO